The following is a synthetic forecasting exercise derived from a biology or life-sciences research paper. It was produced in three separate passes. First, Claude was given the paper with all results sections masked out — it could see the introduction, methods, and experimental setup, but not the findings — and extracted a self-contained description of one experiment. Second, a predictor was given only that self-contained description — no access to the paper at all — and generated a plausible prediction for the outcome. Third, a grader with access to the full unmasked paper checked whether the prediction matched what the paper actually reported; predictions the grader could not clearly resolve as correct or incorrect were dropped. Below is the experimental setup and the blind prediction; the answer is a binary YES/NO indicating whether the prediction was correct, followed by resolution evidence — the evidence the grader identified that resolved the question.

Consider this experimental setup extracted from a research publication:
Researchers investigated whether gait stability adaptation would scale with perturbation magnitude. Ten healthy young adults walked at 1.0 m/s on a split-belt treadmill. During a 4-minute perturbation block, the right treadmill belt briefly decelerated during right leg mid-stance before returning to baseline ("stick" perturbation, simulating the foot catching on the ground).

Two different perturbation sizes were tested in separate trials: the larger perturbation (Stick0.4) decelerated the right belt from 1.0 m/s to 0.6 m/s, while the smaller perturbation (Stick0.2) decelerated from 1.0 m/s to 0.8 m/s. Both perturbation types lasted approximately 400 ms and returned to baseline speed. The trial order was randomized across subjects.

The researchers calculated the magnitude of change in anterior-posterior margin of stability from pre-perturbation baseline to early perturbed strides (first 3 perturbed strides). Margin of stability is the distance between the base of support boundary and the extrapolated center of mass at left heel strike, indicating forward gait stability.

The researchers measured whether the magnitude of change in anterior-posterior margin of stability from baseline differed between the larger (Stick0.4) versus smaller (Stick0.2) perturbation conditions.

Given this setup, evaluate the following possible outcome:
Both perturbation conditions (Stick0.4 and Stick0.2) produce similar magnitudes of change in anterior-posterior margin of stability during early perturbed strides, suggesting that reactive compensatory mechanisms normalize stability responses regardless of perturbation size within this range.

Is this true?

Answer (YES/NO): NO